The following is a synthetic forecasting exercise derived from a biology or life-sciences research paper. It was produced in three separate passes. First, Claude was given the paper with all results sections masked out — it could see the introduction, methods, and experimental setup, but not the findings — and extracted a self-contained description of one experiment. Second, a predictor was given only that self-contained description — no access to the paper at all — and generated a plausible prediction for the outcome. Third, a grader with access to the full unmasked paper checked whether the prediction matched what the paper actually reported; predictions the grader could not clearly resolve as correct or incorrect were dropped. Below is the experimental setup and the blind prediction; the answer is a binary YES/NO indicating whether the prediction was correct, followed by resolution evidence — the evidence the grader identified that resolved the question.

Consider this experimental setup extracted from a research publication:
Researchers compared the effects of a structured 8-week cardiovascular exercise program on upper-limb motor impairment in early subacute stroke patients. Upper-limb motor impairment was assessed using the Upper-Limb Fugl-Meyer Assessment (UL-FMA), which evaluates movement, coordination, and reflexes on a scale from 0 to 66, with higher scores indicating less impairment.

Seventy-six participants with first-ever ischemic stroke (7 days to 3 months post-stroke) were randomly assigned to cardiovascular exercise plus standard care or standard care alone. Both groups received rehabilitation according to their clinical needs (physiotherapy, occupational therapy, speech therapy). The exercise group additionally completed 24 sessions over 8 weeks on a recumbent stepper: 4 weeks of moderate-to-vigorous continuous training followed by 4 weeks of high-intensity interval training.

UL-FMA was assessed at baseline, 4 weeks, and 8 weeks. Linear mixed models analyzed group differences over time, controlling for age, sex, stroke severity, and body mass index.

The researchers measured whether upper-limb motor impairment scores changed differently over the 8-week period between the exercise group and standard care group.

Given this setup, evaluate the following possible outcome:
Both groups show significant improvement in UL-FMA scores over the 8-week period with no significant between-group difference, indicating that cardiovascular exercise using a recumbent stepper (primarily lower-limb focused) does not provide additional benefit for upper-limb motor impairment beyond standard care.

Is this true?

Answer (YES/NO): YES